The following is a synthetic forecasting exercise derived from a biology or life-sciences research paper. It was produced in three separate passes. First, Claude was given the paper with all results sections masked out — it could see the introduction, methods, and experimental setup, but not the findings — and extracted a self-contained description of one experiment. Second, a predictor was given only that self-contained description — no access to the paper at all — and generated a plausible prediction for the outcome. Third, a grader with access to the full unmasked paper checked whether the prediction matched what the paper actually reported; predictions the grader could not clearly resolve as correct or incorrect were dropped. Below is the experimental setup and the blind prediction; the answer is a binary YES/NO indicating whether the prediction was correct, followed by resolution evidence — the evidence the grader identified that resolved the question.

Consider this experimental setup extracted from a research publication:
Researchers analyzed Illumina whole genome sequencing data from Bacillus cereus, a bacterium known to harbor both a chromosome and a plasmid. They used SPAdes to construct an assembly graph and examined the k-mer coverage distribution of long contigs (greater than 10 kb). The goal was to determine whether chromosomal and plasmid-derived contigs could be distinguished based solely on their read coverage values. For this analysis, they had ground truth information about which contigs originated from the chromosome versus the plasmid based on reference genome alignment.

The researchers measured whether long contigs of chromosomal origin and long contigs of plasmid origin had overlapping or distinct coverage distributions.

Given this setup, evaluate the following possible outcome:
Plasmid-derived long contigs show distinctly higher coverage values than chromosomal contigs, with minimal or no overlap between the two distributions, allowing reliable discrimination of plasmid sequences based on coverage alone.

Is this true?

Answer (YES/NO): YES